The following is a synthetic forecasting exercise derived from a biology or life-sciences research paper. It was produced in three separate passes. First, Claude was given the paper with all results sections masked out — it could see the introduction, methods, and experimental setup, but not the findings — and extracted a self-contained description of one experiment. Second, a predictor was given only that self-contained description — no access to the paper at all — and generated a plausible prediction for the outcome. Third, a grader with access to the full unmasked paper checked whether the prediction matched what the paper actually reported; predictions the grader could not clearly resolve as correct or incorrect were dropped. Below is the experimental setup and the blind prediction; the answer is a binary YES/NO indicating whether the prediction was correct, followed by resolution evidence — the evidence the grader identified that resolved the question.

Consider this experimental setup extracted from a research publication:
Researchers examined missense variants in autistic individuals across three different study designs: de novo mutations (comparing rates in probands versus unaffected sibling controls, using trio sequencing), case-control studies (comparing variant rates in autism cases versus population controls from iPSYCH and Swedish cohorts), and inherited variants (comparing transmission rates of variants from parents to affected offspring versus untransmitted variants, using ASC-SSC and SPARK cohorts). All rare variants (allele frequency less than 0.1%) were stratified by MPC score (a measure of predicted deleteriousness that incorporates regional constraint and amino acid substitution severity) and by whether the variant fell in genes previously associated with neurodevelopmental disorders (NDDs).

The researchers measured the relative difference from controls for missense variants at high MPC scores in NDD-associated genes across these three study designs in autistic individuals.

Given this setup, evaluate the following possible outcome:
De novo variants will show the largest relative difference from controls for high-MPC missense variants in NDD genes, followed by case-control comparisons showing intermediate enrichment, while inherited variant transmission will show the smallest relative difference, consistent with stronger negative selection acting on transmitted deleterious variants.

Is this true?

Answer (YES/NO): YES